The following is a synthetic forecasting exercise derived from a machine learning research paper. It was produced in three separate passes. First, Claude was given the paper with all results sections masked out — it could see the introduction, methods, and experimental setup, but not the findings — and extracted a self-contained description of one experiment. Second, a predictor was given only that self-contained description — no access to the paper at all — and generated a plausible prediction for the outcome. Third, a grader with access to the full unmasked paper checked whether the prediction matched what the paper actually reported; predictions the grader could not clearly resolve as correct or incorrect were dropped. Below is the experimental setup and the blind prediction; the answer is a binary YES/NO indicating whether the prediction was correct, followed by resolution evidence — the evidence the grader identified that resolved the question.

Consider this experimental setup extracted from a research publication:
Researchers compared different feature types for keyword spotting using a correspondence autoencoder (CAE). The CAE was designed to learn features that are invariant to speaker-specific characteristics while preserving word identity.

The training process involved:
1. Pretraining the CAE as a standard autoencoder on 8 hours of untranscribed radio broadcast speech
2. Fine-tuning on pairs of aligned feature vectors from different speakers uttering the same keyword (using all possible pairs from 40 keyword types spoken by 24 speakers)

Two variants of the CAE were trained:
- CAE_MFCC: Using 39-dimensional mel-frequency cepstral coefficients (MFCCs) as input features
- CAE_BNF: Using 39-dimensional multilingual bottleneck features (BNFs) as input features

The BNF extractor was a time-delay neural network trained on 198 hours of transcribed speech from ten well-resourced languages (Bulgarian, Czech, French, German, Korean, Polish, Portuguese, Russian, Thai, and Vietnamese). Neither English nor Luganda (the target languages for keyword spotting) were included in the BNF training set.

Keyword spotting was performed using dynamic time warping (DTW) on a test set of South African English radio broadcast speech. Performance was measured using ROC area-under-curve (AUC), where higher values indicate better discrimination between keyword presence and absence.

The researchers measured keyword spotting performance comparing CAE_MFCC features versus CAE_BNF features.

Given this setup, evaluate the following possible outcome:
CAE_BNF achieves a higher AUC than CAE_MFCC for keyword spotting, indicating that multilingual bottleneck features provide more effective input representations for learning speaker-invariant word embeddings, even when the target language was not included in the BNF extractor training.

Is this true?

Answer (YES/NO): YES